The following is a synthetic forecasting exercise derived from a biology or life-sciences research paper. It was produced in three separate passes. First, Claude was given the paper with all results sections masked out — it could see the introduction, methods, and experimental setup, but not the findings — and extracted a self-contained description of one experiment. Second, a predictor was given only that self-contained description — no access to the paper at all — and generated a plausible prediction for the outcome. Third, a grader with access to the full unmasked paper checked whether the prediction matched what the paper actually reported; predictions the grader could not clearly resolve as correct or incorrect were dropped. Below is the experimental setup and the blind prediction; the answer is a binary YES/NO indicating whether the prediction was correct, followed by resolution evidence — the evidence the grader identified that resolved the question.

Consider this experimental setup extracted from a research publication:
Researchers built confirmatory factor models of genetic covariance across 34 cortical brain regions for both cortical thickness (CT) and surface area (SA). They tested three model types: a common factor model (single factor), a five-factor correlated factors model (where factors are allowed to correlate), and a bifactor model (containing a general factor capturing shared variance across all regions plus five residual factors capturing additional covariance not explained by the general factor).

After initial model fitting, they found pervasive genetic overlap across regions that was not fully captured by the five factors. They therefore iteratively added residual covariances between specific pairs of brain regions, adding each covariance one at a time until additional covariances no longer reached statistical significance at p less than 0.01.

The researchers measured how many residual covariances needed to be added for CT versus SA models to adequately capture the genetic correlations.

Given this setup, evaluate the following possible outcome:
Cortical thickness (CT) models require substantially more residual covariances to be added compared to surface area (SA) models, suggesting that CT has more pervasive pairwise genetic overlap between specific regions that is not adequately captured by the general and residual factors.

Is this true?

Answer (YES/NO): NO